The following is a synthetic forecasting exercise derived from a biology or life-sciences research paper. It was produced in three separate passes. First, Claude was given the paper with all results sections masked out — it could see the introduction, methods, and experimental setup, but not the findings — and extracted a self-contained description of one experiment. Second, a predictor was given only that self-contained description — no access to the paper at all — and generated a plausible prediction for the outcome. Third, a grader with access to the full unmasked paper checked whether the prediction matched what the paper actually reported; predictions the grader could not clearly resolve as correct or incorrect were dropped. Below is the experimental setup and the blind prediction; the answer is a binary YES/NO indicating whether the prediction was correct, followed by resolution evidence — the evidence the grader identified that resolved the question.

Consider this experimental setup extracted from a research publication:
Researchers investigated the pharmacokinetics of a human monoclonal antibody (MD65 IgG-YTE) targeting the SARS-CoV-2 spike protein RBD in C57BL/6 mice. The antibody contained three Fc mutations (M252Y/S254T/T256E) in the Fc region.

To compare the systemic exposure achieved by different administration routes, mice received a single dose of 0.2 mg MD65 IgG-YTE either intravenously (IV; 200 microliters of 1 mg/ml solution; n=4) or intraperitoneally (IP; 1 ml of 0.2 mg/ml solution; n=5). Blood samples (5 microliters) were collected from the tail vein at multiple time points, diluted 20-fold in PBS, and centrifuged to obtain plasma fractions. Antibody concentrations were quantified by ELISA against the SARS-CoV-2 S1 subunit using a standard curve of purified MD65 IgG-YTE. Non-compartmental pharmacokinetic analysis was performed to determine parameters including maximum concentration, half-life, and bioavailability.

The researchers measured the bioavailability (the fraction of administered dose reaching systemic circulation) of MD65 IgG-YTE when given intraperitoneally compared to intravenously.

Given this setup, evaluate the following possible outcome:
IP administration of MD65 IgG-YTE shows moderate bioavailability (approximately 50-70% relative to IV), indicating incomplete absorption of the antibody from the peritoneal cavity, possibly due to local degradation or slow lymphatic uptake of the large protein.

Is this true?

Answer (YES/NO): NO